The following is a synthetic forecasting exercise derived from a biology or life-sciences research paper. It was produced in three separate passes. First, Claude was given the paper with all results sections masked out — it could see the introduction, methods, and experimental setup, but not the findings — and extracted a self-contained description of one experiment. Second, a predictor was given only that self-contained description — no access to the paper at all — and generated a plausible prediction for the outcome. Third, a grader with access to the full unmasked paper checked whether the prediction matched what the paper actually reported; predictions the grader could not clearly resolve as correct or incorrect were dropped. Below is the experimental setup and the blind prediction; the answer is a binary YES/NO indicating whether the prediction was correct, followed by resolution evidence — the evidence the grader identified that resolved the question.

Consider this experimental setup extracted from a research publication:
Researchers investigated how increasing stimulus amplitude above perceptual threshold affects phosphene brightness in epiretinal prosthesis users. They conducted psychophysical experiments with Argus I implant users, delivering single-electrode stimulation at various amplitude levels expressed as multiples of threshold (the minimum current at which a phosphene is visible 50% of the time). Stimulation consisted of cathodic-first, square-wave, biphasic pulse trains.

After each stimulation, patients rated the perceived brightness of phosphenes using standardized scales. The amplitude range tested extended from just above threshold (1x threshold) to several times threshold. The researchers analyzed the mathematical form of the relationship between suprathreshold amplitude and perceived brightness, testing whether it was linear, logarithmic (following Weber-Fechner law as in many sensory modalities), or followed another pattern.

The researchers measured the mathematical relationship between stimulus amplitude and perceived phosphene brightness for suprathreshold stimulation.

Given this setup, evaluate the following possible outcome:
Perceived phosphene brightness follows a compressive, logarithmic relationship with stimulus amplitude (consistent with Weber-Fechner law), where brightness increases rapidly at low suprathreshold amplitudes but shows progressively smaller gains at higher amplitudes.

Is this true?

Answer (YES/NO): NO